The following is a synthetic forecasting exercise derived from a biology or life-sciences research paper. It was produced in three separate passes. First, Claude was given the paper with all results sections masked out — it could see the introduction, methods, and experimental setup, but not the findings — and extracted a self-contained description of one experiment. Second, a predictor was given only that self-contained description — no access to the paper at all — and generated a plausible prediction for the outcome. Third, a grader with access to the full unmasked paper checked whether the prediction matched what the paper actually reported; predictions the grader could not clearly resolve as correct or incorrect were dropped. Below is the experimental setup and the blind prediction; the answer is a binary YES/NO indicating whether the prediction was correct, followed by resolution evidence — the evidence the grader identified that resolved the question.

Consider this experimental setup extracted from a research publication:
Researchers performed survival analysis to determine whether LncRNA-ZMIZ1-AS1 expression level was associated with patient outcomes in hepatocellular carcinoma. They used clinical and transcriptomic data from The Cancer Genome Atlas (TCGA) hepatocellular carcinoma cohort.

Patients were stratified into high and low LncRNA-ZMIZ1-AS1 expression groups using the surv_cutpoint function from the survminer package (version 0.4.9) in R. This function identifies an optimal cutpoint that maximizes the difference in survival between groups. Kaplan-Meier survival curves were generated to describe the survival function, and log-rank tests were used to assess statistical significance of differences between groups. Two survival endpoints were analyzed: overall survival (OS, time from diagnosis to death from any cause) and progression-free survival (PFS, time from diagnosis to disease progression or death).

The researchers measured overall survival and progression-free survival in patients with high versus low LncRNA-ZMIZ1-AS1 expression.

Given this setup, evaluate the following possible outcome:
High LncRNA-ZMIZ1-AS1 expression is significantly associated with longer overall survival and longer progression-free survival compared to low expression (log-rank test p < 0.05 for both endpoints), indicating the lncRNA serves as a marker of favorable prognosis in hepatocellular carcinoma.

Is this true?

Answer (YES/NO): NO